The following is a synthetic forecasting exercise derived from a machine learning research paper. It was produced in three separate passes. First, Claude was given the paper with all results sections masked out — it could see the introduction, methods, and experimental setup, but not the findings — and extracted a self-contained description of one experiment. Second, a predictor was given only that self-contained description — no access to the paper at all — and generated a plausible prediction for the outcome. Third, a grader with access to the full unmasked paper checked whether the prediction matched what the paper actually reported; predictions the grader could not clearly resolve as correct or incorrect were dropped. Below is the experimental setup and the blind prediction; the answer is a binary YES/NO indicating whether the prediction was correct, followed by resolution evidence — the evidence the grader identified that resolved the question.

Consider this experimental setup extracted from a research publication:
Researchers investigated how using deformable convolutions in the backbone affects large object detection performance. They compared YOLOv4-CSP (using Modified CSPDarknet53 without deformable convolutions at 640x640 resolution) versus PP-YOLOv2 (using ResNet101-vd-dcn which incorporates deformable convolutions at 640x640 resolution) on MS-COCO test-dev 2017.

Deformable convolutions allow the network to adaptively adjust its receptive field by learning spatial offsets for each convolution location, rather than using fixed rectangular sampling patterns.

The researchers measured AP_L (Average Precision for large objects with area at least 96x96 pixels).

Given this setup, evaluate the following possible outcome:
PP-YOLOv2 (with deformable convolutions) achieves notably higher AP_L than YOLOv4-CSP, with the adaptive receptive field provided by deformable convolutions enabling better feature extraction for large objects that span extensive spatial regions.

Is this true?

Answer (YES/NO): YES